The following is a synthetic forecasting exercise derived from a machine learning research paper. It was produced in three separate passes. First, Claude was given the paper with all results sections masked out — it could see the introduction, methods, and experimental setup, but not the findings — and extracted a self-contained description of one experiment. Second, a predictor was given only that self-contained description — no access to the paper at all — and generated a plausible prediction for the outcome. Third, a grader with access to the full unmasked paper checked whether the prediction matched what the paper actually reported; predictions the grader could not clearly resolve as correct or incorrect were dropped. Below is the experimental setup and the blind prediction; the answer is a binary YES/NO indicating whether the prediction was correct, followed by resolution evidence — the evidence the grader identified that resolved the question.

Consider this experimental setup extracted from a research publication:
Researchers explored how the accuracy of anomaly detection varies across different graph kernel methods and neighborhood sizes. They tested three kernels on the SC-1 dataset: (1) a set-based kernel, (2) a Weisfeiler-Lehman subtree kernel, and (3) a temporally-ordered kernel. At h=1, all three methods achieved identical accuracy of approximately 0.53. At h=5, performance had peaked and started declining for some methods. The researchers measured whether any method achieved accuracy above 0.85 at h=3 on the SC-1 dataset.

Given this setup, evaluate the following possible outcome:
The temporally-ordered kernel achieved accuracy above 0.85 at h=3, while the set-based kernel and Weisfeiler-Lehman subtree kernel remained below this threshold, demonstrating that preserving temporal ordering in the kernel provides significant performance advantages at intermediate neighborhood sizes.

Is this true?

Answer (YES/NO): NO